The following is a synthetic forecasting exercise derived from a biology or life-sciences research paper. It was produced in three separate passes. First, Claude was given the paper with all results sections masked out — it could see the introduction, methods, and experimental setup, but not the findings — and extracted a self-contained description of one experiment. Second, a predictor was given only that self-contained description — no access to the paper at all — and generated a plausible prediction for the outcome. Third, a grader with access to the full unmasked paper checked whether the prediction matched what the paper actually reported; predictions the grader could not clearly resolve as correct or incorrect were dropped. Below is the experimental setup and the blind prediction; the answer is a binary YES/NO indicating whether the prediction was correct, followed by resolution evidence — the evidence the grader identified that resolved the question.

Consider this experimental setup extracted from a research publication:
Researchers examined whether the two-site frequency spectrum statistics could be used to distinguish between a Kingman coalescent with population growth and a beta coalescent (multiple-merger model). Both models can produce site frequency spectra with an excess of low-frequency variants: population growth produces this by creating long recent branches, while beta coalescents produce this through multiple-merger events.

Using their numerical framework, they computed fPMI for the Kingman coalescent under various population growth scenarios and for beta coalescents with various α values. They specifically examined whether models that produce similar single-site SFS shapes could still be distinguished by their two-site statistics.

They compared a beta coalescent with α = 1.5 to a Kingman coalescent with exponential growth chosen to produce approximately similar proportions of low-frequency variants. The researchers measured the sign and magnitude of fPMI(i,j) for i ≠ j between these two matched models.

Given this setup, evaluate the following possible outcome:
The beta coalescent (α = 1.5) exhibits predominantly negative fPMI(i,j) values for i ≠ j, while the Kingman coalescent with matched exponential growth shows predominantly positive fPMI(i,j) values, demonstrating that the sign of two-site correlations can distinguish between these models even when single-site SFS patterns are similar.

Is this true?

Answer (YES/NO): NO